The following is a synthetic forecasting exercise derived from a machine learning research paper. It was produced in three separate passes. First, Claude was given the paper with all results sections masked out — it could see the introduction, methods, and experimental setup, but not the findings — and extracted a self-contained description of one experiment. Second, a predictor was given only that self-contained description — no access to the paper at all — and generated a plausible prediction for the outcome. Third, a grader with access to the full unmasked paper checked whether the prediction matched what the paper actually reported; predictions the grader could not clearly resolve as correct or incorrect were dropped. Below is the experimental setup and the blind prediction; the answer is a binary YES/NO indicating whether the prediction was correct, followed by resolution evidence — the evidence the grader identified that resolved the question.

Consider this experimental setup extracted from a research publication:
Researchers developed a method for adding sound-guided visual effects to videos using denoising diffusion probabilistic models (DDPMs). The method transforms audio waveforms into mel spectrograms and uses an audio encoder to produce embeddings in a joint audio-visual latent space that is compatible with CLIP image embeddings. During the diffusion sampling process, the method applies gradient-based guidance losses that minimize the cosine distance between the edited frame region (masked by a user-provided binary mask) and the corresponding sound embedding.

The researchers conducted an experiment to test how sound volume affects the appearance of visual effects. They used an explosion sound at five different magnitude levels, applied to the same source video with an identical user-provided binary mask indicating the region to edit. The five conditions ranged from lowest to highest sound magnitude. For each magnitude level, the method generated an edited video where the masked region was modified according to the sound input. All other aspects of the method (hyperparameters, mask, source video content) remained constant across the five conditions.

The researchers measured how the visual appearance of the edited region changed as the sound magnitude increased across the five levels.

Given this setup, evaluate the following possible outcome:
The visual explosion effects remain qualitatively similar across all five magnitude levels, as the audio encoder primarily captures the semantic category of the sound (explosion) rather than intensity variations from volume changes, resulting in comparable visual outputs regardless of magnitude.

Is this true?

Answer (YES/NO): NO